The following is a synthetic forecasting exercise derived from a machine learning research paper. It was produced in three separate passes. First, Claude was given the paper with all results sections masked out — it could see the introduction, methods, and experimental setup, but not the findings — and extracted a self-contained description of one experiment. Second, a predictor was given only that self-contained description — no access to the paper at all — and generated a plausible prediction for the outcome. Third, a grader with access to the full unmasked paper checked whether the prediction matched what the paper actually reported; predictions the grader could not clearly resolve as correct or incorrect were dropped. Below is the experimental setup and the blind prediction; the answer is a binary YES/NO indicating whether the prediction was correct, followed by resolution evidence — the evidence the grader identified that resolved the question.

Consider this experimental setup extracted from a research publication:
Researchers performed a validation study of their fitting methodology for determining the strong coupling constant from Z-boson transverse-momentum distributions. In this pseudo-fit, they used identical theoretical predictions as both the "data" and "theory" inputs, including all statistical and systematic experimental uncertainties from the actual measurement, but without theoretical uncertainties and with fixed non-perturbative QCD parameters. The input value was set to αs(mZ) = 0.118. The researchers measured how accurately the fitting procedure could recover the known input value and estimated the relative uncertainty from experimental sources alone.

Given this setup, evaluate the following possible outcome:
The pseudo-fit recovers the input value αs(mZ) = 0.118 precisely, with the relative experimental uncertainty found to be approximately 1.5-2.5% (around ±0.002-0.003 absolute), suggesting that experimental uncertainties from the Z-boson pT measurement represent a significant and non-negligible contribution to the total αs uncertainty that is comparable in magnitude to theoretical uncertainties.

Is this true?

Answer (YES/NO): NO